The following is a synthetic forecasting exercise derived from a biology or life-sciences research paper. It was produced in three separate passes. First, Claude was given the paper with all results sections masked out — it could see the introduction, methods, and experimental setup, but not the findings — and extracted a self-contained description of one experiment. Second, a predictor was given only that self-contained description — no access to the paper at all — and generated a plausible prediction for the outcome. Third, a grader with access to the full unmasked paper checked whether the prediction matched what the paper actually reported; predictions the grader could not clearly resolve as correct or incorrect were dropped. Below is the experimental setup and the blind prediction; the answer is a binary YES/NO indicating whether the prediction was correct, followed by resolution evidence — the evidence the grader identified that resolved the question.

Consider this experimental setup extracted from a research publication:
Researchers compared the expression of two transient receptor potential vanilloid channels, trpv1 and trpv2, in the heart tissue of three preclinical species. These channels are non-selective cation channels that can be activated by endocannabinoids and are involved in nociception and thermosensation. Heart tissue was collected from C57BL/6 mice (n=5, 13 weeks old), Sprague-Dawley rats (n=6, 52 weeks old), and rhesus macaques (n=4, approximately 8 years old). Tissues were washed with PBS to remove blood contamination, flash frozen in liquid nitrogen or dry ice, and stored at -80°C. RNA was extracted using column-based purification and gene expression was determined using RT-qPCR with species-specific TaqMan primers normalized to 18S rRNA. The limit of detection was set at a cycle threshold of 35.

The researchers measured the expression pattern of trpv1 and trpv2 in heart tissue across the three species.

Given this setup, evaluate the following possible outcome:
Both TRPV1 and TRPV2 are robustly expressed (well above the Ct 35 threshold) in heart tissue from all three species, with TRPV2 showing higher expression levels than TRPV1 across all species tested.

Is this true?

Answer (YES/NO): NO